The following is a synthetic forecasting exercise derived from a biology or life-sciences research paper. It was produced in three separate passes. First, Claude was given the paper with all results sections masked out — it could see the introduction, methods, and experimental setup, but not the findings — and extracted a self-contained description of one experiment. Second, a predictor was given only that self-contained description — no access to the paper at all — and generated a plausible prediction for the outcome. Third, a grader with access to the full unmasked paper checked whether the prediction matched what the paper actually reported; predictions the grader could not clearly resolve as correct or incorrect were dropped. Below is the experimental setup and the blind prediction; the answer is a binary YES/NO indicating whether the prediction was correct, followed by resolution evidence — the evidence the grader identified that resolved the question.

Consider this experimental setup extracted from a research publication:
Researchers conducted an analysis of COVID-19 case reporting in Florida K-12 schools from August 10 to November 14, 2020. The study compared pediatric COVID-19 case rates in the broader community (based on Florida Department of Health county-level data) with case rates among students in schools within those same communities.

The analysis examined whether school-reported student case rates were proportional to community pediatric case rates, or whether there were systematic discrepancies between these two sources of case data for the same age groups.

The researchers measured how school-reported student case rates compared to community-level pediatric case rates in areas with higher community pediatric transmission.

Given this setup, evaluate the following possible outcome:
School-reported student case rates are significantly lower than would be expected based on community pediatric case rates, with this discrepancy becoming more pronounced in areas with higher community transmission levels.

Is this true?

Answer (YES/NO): NO